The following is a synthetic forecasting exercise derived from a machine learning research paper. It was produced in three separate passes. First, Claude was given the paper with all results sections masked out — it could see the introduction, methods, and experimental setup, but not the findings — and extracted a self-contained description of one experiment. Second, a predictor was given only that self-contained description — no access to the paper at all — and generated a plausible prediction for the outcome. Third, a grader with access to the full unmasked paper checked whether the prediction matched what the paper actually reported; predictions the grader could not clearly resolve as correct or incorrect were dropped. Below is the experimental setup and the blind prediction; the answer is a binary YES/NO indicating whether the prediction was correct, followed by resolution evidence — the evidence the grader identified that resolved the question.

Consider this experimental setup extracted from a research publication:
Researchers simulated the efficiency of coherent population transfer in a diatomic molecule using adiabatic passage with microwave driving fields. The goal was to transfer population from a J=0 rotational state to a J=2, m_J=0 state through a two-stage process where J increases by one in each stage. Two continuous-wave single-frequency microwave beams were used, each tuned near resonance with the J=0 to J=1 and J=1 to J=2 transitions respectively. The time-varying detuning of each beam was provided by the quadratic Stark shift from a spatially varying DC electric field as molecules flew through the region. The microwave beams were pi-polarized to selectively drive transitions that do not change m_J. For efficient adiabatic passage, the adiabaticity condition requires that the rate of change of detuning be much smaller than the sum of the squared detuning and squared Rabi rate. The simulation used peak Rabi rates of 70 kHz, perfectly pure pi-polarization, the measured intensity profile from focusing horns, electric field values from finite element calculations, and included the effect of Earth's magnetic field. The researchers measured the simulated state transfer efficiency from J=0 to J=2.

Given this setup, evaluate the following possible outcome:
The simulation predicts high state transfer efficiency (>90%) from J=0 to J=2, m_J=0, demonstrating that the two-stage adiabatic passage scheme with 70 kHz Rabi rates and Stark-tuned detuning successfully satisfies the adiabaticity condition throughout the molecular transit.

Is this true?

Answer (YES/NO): YES